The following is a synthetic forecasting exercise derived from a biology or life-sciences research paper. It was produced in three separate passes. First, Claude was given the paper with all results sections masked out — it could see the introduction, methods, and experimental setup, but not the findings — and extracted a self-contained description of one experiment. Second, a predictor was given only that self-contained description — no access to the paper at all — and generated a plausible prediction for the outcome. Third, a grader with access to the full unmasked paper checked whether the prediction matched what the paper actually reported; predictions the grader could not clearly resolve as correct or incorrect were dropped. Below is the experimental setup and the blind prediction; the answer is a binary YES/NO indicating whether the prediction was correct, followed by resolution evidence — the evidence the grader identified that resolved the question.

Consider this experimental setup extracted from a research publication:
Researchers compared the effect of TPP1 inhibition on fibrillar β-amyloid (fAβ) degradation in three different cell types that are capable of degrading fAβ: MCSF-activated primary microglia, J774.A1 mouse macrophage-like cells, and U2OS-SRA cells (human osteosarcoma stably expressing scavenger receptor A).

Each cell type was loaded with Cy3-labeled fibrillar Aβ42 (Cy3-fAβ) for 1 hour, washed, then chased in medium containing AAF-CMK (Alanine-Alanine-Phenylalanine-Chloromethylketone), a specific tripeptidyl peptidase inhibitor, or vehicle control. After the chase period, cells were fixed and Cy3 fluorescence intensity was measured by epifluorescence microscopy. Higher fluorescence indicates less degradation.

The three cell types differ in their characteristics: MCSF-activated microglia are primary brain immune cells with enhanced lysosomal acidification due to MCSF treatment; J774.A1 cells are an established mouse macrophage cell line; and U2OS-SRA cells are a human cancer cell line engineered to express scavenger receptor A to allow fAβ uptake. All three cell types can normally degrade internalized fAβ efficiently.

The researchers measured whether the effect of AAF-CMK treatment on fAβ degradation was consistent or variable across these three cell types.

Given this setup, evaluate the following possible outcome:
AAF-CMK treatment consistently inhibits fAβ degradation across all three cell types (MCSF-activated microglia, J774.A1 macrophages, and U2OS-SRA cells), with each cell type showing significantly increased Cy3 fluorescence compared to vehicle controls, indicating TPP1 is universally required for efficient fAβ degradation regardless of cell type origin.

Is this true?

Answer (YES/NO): YES